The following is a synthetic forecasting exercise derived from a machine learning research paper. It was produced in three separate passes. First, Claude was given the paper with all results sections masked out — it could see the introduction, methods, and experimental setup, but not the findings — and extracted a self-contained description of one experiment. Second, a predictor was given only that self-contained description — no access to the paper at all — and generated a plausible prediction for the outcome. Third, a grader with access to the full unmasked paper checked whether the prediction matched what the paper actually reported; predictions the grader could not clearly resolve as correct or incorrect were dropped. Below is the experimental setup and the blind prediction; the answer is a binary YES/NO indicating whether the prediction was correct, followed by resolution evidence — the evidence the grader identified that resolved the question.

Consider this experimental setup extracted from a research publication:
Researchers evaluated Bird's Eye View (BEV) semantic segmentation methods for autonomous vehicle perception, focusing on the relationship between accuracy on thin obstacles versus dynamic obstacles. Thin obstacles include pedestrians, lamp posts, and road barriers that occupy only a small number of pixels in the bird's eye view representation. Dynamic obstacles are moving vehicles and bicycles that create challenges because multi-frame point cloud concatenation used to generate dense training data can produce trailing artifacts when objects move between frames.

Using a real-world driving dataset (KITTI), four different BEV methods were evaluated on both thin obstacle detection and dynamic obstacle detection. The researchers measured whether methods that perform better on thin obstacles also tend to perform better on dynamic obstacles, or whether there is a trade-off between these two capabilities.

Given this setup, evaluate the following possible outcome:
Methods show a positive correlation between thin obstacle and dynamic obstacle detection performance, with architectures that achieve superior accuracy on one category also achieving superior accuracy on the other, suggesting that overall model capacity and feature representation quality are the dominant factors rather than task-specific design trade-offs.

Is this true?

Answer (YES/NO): NO